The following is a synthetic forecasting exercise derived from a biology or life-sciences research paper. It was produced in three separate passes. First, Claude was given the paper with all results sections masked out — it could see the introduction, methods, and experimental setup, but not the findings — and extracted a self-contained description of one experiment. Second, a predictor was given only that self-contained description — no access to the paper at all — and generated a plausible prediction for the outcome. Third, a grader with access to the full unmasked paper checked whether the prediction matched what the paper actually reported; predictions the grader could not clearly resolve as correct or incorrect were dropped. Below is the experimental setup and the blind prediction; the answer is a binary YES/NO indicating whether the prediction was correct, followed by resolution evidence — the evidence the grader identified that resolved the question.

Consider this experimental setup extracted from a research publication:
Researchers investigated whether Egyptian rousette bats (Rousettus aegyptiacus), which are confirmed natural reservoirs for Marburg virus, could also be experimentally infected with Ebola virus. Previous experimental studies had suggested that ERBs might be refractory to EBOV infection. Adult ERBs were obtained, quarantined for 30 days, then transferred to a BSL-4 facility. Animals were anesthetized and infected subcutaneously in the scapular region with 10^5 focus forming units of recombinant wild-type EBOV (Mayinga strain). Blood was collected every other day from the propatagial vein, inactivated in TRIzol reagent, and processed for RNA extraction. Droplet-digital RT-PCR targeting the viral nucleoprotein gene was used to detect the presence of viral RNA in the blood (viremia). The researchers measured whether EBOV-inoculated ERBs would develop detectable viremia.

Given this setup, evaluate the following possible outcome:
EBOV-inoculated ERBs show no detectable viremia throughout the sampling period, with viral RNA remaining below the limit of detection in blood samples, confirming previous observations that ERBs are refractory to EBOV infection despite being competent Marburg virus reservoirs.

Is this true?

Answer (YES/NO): NO